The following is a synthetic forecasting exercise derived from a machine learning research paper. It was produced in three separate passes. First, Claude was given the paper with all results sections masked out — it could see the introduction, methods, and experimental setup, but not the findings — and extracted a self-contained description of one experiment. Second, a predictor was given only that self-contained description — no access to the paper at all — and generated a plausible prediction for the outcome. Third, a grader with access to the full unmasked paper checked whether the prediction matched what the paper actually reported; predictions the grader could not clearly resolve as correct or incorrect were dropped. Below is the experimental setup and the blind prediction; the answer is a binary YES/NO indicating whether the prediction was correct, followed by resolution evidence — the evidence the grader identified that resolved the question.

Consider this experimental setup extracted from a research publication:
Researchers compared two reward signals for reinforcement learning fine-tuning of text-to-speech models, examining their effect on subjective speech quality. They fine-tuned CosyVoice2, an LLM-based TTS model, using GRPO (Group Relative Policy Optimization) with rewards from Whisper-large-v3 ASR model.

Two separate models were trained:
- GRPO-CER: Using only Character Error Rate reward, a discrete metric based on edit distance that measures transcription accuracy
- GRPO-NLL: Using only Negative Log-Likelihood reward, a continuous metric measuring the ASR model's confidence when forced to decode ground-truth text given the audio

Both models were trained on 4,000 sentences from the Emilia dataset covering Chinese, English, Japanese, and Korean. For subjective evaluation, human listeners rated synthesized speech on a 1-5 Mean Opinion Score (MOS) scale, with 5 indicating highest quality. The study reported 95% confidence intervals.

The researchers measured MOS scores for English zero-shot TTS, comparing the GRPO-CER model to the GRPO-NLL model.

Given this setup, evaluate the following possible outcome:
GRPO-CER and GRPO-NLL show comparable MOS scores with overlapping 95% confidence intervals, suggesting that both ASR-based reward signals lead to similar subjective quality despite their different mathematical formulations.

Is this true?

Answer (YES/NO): NO